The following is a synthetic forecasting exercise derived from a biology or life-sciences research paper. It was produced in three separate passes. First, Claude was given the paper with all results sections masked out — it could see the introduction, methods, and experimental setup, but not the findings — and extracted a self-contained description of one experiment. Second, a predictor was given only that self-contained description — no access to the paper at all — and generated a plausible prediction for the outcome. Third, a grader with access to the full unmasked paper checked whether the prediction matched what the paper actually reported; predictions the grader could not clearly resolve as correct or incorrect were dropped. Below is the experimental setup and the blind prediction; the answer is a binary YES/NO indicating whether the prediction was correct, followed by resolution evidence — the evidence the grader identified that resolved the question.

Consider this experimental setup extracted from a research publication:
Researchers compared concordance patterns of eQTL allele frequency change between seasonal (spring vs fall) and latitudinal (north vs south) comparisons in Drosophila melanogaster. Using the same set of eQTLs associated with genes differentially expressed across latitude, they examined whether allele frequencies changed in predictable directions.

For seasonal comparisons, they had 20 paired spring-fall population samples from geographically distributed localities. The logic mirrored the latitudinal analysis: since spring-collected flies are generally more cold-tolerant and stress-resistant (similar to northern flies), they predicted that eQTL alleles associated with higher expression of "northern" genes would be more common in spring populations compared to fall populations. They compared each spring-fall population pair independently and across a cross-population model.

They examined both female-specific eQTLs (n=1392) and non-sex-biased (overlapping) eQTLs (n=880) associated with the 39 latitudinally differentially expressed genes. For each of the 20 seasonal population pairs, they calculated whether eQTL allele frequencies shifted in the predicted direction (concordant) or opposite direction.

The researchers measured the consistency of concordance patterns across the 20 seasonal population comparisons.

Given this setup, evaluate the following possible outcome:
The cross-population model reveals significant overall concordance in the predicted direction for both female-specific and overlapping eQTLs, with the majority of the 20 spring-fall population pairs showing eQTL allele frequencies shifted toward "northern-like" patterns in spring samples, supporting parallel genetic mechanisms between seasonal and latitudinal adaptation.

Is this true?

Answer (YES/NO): NO